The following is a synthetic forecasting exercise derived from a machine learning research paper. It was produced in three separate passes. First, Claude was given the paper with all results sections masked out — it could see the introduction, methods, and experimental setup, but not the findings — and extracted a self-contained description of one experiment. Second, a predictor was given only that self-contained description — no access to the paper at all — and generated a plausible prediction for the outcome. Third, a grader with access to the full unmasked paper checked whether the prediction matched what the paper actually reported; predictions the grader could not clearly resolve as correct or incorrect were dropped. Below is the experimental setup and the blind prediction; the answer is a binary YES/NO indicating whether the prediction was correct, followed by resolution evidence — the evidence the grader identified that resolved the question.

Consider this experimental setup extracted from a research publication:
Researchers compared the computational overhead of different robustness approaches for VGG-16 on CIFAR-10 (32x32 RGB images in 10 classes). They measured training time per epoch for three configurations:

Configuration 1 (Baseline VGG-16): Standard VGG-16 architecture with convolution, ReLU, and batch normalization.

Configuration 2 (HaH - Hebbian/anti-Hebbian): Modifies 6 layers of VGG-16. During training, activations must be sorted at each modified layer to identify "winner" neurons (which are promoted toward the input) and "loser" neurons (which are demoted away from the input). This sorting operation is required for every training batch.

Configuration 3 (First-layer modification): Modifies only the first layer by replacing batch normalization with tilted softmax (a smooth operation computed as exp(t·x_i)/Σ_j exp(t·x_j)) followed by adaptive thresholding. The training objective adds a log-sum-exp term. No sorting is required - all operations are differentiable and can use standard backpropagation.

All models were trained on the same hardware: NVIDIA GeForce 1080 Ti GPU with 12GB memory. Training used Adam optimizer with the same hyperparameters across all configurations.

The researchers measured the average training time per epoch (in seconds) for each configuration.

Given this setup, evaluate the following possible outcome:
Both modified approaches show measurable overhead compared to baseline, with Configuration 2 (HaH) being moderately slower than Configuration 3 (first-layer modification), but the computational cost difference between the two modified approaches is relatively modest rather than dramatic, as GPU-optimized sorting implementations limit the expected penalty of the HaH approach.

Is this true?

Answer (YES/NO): NO